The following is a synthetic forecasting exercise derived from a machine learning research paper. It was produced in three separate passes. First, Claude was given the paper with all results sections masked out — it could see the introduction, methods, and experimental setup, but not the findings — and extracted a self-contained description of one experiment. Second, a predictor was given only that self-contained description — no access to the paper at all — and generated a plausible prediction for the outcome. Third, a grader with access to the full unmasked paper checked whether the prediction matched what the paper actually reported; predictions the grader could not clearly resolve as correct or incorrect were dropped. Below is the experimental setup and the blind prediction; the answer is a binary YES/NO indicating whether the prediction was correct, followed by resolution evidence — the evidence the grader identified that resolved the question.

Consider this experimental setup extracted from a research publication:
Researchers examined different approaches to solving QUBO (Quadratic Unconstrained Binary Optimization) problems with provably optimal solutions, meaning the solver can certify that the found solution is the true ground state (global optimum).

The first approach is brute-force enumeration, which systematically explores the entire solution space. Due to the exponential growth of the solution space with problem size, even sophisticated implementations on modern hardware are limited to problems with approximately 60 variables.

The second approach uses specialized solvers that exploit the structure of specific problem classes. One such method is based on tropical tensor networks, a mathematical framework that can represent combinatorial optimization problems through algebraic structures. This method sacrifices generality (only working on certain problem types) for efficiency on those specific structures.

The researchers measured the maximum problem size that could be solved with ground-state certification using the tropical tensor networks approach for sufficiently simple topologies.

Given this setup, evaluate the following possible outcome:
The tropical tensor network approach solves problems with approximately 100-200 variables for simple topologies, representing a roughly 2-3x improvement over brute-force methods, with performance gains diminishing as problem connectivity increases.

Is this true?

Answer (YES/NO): NO